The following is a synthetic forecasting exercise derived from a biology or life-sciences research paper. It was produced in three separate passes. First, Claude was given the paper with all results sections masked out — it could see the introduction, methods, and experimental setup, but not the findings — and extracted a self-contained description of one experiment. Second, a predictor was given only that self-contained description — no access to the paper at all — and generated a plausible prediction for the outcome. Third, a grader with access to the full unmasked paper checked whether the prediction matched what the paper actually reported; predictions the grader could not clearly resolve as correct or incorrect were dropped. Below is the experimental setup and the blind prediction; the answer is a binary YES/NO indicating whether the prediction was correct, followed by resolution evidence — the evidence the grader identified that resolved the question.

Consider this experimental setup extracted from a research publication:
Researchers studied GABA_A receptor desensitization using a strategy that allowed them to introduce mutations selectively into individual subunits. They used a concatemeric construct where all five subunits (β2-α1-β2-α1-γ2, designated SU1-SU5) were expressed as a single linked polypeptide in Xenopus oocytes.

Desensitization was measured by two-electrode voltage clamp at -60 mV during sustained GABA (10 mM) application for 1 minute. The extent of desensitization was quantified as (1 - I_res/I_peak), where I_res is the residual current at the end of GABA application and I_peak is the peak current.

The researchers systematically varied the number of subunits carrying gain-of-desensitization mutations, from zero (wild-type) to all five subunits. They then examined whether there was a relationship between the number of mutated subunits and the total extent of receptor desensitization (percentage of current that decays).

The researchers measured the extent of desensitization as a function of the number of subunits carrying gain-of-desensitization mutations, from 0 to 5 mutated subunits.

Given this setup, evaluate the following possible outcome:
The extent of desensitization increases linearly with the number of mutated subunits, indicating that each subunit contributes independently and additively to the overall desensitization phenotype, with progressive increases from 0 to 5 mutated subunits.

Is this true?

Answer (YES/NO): NO